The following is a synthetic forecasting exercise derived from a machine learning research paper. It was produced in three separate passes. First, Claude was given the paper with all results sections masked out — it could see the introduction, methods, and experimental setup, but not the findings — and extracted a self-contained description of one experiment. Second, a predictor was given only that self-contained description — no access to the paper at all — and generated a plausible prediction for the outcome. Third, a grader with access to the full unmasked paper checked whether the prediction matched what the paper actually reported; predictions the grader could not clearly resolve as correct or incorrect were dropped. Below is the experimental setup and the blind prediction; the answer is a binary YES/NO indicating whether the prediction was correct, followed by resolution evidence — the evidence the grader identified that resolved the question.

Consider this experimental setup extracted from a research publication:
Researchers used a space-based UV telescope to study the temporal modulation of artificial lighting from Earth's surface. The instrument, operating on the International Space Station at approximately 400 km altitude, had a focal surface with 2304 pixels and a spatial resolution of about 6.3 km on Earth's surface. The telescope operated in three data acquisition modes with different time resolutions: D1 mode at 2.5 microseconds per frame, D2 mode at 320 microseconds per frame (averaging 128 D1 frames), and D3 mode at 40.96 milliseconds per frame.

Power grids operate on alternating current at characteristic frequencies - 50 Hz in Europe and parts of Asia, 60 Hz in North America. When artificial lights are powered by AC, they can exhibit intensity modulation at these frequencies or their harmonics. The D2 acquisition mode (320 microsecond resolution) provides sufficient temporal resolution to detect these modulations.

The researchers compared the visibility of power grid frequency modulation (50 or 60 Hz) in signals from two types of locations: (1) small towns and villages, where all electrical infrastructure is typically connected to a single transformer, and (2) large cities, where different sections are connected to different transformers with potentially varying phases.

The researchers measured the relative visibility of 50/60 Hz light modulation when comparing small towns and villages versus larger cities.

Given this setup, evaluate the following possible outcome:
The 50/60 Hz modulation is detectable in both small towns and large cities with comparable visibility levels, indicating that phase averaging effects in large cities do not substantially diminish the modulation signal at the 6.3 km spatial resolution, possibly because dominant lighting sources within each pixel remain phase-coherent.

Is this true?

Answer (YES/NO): NO